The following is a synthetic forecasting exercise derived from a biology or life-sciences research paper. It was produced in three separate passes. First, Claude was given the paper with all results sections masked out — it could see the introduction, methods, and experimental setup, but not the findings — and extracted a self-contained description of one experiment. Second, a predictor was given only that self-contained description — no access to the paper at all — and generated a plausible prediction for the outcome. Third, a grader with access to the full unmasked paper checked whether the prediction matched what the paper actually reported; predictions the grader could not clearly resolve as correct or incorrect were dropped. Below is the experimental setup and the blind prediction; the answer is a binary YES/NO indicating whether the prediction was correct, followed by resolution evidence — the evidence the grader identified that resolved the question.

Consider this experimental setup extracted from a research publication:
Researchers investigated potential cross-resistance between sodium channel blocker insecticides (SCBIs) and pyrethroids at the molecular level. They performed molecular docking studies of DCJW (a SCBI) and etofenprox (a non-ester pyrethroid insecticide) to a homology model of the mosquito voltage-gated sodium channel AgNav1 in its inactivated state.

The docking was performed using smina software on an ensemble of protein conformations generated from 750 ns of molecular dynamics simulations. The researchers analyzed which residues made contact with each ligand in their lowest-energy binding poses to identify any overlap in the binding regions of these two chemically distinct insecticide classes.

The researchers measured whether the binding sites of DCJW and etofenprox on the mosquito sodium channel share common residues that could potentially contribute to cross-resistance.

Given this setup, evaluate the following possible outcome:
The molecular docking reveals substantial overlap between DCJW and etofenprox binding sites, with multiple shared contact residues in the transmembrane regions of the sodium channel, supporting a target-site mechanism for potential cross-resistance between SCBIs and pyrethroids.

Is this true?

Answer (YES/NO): YES